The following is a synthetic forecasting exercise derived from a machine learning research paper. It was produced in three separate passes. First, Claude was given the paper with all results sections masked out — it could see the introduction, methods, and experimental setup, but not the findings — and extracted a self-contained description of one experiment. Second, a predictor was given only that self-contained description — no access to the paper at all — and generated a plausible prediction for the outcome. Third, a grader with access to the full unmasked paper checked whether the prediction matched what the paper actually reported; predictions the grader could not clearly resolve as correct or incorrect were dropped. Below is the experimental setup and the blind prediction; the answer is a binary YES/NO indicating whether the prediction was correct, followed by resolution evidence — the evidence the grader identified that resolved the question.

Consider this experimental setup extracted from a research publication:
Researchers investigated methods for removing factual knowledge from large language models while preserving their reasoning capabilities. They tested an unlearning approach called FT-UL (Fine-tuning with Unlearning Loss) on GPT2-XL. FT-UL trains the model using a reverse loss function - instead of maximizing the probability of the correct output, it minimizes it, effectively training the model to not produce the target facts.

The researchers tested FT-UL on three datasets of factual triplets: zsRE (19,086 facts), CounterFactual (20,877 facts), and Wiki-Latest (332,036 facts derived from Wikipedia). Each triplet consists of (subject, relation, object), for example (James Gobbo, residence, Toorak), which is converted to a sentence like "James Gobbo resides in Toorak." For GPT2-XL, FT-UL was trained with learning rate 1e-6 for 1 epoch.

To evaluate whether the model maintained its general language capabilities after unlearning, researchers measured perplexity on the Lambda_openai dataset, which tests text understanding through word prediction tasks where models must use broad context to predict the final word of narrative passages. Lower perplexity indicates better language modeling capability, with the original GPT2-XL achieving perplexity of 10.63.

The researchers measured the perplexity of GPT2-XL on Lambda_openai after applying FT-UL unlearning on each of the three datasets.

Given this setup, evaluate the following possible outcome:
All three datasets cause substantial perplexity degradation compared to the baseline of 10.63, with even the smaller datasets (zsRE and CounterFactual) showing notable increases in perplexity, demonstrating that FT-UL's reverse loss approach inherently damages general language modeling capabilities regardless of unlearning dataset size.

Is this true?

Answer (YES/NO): YES